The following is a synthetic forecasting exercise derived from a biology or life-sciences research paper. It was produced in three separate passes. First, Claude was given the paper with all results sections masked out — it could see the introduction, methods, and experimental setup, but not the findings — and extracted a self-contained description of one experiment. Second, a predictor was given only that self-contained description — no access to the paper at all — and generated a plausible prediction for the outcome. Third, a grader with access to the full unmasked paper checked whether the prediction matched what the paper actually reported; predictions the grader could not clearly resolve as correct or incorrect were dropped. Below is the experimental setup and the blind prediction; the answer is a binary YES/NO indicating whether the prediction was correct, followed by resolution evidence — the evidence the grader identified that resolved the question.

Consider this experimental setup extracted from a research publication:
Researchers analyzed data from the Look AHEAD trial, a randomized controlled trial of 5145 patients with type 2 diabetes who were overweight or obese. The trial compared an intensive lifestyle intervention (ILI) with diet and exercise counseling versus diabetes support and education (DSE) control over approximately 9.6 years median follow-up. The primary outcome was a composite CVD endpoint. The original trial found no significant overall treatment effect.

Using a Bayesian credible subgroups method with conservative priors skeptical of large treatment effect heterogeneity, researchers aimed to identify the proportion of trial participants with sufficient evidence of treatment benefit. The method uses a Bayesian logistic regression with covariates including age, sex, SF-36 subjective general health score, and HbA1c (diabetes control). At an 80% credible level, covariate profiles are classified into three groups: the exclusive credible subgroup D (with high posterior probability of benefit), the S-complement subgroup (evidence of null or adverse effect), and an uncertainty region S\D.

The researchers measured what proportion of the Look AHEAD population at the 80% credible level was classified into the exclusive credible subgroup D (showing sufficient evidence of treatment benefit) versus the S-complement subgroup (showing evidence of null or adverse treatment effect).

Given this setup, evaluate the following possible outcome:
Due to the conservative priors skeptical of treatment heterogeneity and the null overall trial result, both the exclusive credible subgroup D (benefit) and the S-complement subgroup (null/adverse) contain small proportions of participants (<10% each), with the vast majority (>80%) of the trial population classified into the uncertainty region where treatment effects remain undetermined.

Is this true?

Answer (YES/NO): YES